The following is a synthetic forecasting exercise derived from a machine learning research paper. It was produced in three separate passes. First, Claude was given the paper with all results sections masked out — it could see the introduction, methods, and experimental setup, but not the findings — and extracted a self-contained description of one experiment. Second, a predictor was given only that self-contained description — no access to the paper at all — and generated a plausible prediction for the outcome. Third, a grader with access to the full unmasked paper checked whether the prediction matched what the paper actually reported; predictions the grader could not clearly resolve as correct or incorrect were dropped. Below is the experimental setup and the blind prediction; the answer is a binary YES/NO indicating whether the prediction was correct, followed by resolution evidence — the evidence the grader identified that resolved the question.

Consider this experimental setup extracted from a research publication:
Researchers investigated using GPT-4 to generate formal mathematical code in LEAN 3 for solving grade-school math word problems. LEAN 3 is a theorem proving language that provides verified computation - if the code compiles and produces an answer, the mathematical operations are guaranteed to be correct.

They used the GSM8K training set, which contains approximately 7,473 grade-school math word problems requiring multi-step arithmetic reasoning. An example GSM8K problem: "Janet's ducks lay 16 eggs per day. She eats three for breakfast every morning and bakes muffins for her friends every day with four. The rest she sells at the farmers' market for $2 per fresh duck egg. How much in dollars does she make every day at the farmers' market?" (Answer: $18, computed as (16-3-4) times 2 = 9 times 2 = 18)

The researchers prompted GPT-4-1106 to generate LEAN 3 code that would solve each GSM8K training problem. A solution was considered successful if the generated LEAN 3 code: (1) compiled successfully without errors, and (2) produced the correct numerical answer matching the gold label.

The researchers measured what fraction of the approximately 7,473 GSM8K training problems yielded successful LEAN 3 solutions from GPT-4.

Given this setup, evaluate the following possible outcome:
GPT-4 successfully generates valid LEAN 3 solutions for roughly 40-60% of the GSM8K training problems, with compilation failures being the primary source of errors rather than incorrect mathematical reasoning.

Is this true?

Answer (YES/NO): NO